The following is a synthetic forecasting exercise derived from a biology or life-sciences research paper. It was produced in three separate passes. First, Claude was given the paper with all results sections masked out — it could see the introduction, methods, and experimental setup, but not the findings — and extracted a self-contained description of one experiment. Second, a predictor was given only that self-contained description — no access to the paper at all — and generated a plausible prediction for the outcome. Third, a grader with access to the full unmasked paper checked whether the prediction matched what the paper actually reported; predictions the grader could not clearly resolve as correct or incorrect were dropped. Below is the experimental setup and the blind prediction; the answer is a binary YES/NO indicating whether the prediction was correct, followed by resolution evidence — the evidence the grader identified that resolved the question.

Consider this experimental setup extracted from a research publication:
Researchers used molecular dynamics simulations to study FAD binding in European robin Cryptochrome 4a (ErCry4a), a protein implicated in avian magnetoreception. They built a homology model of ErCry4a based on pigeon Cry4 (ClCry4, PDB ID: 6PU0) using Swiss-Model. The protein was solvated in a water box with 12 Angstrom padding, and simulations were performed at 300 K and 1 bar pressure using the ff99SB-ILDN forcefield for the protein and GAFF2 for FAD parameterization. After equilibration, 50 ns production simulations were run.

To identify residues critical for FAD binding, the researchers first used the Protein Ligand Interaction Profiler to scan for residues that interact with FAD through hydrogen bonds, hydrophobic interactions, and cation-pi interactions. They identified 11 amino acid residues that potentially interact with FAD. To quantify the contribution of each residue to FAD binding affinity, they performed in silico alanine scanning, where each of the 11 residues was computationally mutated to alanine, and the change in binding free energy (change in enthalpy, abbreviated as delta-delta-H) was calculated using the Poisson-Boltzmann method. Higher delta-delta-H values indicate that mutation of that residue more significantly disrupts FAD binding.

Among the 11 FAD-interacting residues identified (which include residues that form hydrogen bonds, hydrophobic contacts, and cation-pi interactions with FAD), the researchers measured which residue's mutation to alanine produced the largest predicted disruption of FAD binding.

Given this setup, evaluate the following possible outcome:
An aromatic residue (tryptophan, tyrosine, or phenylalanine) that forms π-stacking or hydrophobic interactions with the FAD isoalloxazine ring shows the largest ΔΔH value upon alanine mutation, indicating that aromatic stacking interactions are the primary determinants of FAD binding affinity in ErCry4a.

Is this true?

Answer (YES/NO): NO